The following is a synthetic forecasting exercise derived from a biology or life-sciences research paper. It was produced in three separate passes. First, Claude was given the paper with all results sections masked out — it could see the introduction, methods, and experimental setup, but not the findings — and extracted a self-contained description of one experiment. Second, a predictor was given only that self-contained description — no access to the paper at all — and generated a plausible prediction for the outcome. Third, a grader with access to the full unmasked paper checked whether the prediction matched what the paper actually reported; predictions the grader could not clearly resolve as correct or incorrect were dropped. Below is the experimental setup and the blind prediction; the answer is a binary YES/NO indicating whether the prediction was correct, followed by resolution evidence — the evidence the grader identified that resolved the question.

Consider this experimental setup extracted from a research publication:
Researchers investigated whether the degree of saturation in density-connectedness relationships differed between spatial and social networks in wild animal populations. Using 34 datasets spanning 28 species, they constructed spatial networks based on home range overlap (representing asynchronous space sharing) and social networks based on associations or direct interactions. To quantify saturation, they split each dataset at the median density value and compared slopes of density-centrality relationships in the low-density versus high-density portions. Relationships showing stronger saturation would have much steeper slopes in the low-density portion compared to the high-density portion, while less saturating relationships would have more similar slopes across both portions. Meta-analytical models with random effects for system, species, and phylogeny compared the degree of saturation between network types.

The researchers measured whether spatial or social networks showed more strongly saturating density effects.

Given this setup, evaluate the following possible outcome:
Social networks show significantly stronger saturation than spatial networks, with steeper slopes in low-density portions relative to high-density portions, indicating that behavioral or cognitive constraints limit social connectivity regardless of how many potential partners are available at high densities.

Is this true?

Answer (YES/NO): NO